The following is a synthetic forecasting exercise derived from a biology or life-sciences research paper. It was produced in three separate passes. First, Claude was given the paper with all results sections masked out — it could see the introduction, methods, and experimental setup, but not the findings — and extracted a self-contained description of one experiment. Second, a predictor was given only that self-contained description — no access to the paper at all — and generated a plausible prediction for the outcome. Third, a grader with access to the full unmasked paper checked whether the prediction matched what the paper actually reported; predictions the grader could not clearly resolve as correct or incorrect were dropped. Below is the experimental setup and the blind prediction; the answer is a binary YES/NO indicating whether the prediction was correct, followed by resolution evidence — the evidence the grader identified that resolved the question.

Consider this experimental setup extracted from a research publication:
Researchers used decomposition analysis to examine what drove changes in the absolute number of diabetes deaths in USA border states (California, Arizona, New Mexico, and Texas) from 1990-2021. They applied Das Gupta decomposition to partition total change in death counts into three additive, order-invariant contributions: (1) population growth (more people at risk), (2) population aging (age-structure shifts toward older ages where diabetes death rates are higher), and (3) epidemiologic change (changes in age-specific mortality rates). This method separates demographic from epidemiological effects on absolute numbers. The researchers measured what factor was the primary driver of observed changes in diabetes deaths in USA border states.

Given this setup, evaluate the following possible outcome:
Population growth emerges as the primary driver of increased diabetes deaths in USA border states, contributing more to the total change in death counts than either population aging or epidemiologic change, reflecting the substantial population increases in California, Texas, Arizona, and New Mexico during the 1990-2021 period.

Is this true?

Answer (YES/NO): NO